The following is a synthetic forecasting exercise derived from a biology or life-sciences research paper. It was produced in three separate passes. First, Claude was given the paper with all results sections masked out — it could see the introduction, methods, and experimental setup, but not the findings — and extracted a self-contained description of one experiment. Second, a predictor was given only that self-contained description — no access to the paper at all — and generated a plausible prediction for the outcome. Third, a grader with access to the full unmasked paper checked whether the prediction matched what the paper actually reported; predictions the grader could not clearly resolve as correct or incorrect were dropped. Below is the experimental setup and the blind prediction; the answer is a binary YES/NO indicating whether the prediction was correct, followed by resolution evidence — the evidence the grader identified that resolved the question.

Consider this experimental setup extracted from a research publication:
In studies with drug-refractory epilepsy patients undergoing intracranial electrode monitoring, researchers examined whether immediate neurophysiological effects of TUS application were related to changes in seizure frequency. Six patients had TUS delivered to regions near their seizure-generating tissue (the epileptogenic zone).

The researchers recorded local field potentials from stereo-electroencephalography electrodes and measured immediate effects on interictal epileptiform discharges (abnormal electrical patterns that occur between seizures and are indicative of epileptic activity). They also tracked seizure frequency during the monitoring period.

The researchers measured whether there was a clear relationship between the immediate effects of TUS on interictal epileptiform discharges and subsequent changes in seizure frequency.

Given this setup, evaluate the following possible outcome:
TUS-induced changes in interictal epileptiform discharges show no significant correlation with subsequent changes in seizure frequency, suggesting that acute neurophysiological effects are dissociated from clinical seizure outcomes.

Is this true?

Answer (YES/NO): YES